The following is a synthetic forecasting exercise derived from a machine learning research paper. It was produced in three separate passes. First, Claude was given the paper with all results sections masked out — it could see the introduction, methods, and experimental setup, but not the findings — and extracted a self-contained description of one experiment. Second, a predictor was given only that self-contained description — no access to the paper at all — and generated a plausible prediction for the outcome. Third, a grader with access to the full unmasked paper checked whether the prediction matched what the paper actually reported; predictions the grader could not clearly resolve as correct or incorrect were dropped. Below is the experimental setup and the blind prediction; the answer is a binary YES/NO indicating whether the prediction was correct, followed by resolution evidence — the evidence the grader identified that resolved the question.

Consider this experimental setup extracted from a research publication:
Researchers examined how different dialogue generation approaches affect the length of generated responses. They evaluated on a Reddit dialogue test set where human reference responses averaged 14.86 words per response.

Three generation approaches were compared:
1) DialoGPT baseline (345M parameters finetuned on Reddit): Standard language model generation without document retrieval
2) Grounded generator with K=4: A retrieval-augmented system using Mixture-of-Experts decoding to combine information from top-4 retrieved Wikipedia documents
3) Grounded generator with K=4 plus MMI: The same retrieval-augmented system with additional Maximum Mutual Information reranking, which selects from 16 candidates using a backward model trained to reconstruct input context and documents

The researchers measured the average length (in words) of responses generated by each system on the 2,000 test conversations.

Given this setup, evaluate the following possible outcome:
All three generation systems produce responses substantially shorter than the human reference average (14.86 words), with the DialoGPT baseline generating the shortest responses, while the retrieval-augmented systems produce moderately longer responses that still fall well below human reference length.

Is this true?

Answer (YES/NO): NO